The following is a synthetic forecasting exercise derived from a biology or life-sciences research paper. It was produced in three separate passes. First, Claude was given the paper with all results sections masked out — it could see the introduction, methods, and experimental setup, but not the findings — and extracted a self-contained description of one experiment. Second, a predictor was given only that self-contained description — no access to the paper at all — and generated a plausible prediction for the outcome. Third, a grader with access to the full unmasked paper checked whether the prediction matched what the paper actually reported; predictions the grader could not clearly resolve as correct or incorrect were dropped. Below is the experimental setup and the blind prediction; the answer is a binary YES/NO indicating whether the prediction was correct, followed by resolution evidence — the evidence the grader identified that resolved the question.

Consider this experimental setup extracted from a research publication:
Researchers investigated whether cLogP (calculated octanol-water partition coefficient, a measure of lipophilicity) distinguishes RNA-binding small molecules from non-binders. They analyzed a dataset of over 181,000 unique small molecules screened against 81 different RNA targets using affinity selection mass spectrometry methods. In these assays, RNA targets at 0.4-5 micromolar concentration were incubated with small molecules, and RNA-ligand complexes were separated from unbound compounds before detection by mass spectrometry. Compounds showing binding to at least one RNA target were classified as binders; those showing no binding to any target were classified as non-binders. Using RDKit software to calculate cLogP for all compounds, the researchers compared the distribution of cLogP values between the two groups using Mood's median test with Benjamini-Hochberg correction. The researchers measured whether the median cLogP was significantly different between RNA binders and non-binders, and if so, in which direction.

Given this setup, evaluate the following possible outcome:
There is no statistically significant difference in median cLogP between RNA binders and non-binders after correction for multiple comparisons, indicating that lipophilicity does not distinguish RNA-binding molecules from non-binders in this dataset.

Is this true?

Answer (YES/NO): NO